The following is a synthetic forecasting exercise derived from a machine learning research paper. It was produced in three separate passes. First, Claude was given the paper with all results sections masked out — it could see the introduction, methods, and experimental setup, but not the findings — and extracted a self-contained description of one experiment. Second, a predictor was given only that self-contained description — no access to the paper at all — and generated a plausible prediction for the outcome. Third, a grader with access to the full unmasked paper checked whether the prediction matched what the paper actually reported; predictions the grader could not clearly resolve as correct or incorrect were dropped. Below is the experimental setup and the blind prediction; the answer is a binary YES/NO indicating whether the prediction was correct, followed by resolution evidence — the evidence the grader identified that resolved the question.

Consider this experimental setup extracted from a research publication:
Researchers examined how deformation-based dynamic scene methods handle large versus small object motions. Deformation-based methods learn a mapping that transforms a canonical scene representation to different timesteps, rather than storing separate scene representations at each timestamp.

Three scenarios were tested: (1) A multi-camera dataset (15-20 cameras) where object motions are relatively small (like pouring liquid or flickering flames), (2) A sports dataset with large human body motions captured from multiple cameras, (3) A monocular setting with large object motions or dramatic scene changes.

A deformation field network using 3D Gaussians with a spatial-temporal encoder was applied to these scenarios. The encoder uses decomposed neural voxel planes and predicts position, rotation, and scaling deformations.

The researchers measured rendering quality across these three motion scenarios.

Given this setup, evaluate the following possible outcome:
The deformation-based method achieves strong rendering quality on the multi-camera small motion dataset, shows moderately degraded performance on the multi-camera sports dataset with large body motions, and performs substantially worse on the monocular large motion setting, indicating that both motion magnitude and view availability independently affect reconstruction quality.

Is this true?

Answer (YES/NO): NO